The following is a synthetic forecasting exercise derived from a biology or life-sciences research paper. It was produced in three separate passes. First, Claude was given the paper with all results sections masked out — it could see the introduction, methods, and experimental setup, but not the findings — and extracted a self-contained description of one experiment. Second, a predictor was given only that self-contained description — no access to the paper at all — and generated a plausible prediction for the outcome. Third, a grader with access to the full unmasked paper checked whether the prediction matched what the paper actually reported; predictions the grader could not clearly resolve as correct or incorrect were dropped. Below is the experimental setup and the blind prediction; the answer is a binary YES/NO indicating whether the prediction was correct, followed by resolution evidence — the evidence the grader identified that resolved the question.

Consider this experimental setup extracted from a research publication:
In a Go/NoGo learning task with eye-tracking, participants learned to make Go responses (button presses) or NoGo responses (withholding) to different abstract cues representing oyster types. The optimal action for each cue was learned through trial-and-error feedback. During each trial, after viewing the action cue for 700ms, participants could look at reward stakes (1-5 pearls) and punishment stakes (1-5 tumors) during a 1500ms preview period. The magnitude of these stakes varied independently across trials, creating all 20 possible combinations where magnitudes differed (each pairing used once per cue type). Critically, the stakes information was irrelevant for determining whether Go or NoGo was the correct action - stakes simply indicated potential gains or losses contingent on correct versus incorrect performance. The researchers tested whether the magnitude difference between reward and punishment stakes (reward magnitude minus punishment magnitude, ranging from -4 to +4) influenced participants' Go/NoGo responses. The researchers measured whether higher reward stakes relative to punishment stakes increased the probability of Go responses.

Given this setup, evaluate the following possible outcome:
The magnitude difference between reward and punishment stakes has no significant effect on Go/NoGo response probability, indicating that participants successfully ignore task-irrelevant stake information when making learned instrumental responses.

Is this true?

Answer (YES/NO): NO